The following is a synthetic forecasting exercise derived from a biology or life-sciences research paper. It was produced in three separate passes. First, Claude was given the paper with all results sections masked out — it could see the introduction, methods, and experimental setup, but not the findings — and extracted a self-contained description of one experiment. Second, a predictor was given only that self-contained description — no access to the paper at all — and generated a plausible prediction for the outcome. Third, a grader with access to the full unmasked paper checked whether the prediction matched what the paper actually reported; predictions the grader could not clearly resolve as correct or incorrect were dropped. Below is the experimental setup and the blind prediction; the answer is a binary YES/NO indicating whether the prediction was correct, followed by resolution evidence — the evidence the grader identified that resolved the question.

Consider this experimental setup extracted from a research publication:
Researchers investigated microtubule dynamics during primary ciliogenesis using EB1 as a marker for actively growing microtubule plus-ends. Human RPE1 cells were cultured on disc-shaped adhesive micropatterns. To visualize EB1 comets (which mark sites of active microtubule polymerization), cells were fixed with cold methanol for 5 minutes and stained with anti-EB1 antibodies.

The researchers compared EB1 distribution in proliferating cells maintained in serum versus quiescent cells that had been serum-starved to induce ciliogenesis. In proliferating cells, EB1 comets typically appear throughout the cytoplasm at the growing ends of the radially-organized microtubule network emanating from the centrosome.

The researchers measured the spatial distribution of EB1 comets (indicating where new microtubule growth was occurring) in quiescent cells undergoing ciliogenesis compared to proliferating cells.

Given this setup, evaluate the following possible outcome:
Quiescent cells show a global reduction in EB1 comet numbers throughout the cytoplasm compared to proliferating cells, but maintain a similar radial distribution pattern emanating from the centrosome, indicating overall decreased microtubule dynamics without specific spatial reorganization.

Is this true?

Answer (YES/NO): NO